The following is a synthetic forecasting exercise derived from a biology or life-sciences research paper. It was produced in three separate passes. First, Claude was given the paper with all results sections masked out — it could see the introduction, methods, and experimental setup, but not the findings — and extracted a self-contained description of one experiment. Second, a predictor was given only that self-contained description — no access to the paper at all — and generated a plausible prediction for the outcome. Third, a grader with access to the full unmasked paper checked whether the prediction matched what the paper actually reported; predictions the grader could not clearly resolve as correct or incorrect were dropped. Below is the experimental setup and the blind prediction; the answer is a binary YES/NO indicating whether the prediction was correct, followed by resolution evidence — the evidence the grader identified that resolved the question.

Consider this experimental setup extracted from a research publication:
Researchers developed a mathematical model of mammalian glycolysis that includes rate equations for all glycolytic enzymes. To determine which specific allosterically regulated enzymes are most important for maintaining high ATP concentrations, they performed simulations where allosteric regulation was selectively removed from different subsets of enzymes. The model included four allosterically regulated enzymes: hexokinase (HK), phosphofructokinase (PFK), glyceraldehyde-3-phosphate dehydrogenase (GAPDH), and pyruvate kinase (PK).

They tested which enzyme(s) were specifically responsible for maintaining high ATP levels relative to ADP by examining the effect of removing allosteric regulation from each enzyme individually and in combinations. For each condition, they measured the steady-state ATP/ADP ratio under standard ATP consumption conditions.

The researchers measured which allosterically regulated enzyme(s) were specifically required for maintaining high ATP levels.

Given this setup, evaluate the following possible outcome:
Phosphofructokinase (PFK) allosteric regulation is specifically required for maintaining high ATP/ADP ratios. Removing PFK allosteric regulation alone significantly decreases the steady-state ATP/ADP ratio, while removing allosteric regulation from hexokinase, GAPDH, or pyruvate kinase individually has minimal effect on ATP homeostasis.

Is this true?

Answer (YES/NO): NO